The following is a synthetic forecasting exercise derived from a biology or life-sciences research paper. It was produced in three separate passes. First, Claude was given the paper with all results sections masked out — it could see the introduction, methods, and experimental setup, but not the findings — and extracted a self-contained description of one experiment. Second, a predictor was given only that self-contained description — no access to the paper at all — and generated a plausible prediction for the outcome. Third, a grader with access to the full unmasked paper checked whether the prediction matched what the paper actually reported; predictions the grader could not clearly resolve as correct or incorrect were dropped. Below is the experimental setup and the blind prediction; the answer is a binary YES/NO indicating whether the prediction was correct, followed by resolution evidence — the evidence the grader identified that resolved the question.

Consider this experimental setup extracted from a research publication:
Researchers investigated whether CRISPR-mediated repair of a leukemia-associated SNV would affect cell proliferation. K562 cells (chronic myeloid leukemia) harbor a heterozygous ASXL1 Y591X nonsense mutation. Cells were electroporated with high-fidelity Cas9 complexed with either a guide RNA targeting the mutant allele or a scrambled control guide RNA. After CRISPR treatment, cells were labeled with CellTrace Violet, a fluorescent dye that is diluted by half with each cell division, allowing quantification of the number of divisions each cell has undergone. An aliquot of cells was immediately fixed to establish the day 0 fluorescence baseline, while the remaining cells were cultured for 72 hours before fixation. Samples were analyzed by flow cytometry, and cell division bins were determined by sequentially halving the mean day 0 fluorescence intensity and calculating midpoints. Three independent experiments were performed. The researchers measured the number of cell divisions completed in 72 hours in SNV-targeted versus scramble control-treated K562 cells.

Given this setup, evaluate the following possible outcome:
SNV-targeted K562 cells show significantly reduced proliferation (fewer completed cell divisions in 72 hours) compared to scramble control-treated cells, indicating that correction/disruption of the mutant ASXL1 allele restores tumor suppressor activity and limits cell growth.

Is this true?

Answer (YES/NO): YES